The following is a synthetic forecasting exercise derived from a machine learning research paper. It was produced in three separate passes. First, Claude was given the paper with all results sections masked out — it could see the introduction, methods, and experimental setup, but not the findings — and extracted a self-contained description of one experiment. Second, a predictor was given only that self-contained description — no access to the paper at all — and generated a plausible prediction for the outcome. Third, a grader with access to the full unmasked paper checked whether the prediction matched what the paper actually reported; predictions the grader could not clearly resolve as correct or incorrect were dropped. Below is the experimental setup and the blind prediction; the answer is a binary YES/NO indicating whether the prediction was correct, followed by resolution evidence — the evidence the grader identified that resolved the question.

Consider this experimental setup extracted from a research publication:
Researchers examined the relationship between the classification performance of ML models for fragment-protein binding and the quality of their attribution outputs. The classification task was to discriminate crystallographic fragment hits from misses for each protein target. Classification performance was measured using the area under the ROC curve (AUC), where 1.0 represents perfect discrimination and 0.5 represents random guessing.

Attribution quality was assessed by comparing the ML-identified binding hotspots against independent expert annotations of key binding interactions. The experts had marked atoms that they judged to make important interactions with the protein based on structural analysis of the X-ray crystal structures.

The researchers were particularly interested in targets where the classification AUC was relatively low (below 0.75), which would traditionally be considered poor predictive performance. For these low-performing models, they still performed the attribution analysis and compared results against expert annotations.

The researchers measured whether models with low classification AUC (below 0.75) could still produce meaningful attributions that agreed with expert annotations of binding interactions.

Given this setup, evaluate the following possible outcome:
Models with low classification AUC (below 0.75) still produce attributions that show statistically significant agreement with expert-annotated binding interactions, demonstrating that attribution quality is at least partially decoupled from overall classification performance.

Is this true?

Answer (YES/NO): YES